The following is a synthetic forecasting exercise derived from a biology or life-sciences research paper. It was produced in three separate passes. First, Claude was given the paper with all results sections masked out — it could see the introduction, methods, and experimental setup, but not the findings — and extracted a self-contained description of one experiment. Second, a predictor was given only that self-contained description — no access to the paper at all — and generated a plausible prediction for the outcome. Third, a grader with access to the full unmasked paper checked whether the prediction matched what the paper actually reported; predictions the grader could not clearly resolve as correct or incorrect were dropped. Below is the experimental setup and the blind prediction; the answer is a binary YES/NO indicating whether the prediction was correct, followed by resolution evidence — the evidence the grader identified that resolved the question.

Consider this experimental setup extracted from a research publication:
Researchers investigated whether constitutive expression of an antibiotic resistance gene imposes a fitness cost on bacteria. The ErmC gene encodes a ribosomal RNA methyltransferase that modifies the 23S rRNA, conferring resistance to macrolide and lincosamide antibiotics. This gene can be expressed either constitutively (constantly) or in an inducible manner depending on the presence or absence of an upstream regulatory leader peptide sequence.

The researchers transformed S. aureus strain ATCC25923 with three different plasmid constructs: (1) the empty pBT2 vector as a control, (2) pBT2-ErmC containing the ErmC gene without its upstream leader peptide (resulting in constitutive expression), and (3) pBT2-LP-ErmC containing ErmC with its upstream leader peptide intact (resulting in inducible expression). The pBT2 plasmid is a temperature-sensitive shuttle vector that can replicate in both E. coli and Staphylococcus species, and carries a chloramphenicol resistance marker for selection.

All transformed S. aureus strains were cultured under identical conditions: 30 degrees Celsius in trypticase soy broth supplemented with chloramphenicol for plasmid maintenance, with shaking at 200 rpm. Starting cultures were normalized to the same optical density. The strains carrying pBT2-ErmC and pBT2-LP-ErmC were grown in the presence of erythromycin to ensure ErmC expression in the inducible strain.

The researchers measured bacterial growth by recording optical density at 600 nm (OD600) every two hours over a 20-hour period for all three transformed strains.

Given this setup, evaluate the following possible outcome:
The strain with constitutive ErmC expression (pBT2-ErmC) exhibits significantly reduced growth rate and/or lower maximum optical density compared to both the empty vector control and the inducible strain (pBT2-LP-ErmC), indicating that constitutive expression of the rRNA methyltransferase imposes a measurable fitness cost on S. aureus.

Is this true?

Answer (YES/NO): YES